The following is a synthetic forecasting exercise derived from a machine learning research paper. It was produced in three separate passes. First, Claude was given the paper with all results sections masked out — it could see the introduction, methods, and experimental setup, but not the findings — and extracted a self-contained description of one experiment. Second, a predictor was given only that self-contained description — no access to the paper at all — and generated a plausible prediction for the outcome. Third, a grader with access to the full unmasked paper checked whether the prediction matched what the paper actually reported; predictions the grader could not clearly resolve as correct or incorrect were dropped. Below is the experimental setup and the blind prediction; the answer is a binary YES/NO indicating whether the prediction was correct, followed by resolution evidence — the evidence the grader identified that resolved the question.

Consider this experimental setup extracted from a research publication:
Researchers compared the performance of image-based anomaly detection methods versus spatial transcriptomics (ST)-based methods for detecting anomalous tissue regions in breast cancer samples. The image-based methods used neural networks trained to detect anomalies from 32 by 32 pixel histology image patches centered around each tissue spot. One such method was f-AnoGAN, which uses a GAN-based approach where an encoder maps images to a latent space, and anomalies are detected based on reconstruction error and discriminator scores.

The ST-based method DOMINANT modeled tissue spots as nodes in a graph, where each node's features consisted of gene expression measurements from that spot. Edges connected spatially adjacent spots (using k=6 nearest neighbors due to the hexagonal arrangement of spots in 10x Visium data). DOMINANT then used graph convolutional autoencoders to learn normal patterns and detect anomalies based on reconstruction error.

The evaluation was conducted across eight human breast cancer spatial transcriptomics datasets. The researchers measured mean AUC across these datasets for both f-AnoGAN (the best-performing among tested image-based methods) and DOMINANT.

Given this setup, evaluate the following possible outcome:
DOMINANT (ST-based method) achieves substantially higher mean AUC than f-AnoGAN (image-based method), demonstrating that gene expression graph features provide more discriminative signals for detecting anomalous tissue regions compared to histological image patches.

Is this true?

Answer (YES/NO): NO